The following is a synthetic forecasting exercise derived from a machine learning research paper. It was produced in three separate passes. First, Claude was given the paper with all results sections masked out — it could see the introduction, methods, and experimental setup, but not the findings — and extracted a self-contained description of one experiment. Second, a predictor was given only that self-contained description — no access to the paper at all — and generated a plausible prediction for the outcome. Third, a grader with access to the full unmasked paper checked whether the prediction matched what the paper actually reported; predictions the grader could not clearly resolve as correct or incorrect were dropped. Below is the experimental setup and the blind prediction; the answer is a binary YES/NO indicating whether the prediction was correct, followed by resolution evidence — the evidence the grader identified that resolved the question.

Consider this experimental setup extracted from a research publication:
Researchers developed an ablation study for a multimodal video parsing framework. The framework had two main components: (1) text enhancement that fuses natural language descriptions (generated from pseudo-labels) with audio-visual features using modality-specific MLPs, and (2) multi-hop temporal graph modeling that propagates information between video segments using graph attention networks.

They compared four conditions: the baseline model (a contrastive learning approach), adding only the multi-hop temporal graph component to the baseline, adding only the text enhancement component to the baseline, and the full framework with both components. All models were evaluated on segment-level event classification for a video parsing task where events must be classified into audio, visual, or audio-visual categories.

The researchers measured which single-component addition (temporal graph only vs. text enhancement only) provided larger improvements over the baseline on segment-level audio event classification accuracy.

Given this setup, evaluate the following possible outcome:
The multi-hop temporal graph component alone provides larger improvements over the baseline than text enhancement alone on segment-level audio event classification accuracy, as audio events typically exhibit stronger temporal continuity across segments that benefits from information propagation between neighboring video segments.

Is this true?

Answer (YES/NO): NO